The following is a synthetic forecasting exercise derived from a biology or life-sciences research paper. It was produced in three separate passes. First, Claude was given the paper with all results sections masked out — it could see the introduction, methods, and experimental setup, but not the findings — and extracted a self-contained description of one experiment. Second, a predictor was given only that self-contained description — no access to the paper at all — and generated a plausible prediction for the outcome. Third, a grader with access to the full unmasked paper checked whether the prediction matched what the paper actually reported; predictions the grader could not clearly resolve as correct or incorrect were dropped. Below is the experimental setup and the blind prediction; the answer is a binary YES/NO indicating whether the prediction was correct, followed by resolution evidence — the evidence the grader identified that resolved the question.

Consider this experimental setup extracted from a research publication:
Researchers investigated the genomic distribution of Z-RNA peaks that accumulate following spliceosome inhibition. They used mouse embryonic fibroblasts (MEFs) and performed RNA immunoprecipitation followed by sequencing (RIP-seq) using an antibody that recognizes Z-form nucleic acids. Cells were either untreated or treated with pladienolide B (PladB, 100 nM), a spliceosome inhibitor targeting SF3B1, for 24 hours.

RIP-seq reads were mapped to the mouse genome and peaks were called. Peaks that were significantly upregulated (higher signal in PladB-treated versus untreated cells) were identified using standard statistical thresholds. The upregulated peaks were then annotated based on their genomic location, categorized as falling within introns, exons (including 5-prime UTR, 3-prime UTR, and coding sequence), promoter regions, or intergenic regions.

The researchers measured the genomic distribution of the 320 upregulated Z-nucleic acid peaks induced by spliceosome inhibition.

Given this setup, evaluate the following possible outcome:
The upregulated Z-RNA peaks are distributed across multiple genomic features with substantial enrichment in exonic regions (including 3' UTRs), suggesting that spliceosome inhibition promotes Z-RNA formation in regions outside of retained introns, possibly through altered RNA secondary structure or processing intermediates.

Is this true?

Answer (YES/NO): NO